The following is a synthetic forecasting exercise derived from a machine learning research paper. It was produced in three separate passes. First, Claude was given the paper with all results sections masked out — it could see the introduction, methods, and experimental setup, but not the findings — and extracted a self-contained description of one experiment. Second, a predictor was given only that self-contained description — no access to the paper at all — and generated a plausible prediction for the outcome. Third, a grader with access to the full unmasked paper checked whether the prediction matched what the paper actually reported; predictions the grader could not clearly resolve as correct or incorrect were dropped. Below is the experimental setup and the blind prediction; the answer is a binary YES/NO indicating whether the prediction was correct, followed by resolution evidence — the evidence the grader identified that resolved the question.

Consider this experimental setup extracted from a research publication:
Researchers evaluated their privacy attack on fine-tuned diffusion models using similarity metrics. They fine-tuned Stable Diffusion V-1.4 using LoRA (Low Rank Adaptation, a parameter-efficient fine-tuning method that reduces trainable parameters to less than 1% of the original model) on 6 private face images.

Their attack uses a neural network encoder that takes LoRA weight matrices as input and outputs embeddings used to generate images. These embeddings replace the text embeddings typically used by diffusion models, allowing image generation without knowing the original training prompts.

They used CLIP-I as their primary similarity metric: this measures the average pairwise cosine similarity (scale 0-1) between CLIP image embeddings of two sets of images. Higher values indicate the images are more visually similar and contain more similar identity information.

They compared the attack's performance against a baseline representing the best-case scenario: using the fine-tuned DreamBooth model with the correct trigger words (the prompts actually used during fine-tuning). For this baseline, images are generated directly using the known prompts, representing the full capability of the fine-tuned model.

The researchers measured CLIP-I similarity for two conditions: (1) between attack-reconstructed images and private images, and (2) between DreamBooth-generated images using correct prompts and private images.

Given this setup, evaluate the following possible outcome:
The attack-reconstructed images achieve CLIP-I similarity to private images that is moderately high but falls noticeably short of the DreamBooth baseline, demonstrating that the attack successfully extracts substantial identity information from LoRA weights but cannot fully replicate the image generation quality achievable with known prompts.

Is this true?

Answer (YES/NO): NO